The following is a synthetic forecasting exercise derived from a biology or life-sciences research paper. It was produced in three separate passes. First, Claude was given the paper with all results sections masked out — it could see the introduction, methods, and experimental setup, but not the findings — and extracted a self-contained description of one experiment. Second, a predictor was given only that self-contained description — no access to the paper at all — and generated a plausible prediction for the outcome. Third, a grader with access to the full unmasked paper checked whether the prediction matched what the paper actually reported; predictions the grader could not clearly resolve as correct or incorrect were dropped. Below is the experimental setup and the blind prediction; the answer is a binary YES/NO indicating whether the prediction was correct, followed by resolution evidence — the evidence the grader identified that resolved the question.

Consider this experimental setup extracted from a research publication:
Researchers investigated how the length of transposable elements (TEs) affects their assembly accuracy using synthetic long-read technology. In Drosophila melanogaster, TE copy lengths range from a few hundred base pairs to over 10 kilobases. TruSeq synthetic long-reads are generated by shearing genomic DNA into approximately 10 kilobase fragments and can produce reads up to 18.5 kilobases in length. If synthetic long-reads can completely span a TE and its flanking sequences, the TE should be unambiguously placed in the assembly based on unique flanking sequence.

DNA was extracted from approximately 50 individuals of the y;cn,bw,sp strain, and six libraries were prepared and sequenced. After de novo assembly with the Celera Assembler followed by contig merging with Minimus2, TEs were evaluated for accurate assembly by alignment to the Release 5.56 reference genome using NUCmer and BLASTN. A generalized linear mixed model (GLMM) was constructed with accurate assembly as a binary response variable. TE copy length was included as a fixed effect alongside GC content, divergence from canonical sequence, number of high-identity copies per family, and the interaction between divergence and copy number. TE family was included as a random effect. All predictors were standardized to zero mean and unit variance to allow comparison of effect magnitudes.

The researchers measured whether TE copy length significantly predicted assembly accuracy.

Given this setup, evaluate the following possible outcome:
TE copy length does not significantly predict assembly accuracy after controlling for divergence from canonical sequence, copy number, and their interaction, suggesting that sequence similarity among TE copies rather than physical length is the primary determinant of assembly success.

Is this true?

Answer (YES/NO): NO